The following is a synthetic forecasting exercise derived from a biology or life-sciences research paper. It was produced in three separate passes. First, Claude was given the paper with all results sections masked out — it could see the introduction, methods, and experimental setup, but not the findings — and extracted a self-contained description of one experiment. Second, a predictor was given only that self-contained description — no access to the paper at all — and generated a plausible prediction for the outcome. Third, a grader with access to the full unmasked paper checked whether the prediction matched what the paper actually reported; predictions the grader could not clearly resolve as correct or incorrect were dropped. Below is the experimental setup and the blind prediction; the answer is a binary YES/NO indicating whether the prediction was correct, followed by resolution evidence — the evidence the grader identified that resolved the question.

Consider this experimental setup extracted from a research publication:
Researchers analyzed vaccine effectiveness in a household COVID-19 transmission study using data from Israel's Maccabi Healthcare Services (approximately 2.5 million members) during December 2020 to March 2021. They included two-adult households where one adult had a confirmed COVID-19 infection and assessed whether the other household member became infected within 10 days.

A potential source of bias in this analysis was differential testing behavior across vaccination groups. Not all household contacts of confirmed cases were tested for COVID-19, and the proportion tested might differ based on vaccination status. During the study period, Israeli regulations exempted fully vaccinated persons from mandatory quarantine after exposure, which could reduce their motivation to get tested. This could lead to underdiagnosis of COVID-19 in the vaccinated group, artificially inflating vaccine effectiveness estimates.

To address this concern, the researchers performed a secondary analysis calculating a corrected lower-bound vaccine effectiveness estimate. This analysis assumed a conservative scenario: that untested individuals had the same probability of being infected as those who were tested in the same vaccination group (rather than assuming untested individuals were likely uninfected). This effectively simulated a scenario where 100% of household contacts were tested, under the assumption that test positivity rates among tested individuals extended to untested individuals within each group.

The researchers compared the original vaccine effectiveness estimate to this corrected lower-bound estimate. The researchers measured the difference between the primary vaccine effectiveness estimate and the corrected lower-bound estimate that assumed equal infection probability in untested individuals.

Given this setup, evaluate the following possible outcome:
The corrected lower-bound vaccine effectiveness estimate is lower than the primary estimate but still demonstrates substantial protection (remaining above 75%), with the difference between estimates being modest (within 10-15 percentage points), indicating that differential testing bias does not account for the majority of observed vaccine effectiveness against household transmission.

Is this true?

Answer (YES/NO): NO